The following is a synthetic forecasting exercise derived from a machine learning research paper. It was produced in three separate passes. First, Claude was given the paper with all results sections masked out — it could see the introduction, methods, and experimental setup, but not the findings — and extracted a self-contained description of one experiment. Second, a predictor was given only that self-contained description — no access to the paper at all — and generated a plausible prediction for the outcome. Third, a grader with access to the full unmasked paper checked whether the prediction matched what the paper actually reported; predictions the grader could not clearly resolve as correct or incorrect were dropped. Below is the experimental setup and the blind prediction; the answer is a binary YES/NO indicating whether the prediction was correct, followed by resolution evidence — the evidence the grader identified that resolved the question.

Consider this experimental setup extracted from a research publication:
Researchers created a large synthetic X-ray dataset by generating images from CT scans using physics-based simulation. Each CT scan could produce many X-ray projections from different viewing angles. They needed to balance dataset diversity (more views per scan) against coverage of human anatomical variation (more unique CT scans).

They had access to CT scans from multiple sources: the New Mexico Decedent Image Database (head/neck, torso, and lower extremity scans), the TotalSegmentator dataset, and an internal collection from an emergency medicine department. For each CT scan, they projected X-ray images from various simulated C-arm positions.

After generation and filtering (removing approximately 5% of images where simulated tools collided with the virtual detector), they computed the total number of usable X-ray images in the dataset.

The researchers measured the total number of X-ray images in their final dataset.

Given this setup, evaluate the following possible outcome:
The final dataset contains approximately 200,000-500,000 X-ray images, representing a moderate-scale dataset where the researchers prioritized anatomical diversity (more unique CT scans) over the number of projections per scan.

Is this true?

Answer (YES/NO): NO